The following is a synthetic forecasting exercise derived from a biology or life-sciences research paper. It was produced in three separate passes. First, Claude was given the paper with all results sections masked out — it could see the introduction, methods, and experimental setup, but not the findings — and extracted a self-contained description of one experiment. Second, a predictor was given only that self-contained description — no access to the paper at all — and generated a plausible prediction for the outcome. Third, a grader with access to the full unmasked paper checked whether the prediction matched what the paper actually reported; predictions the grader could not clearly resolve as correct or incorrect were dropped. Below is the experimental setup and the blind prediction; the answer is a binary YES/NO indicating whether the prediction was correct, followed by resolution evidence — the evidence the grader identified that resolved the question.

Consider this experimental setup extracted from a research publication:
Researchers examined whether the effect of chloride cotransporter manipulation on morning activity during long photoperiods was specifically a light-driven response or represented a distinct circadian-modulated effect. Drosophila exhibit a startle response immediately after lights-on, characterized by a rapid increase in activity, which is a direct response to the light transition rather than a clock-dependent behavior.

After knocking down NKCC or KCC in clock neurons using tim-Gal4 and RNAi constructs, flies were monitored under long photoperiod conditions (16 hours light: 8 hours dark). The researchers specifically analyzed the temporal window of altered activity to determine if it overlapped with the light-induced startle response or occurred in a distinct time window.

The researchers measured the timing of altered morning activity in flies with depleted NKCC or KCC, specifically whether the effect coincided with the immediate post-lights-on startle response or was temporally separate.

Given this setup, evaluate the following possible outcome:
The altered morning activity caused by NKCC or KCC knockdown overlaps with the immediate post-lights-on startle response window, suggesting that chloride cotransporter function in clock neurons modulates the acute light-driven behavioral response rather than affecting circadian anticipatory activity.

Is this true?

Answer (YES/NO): NO